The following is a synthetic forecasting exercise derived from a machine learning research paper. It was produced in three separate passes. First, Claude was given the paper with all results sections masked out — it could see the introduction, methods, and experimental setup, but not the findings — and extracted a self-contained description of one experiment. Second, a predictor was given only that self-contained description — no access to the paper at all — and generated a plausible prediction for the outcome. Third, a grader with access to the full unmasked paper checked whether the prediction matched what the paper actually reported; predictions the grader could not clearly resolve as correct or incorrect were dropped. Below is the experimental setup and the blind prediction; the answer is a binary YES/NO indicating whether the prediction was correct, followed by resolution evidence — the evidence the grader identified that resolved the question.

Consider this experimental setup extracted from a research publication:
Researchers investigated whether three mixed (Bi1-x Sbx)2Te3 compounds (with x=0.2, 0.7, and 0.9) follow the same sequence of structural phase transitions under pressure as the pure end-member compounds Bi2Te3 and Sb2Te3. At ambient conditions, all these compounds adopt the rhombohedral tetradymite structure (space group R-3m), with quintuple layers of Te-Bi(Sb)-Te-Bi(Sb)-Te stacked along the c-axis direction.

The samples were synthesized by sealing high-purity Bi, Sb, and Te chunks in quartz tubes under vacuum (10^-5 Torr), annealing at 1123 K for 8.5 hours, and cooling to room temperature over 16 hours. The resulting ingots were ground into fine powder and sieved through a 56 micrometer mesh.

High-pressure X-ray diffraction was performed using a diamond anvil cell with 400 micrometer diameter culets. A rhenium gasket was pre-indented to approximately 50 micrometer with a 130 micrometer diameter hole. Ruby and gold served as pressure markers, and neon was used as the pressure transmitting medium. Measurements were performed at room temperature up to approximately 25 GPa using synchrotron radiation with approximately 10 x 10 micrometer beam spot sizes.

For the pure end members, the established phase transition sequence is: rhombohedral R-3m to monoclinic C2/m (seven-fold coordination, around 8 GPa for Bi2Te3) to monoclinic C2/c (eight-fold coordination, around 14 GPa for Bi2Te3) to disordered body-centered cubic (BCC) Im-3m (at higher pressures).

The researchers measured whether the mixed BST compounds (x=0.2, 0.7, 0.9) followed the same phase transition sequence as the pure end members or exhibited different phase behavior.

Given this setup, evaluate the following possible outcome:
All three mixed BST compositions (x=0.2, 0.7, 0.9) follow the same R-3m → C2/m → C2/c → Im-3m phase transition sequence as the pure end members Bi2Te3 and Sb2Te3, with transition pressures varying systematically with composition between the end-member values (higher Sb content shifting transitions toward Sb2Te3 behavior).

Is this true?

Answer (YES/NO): NO